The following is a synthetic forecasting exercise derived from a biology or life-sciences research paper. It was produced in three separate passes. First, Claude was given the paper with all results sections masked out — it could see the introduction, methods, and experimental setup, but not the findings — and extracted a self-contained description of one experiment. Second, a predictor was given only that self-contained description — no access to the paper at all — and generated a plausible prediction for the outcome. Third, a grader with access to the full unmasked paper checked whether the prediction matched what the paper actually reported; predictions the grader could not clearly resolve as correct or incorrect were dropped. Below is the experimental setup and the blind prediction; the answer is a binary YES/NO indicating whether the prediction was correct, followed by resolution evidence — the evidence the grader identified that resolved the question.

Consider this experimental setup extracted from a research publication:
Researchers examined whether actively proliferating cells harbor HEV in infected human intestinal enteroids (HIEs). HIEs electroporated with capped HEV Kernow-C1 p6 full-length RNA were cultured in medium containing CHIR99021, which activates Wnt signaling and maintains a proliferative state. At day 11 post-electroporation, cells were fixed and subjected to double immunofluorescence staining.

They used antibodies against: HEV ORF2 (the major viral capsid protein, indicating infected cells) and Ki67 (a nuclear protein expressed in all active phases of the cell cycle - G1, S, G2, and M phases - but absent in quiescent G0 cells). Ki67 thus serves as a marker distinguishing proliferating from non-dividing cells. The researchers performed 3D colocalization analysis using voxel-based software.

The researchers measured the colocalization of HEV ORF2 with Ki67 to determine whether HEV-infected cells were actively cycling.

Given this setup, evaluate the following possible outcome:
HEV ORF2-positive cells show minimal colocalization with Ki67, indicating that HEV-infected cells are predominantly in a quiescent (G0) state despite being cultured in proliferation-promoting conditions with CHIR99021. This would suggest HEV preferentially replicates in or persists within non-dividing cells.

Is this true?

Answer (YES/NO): NO